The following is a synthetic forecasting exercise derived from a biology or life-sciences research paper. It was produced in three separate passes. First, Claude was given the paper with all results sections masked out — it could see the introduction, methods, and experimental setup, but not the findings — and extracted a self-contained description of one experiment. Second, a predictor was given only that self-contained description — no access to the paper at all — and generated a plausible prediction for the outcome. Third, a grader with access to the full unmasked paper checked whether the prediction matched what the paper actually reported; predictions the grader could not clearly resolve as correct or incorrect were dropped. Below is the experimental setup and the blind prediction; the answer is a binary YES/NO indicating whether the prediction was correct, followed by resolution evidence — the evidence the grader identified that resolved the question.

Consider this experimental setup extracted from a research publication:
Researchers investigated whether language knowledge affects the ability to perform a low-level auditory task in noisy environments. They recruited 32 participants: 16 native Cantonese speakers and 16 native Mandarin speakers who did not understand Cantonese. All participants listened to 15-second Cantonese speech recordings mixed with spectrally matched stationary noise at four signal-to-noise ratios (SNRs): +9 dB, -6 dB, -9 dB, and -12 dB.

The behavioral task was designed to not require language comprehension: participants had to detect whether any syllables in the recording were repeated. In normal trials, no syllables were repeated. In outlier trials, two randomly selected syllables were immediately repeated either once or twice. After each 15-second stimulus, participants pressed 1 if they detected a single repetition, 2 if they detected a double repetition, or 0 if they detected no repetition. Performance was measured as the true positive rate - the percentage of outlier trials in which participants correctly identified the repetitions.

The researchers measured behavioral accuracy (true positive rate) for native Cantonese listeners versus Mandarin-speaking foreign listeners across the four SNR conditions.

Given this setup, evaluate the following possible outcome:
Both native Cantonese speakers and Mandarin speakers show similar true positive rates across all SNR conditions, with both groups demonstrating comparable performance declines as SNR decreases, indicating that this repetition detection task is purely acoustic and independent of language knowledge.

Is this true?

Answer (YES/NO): NO